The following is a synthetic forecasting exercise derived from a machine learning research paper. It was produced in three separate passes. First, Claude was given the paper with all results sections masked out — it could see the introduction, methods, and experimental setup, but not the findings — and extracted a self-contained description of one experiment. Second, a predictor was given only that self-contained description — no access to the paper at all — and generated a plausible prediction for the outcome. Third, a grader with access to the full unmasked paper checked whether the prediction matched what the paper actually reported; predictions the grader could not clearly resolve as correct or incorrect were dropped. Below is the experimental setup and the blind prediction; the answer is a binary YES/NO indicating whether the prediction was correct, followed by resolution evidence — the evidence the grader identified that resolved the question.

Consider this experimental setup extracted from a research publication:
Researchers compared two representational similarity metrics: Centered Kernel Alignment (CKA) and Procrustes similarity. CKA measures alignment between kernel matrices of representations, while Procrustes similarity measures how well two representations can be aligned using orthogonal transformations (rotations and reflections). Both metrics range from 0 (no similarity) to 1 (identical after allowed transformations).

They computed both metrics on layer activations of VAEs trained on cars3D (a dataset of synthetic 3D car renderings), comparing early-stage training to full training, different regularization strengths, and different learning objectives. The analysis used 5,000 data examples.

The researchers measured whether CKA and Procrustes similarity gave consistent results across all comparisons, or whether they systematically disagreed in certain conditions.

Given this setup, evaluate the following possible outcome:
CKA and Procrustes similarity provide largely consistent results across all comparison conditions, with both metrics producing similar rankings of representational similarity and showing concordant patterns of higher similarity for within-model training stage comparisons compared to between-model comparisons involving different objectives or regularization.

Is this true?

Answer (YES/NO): YES